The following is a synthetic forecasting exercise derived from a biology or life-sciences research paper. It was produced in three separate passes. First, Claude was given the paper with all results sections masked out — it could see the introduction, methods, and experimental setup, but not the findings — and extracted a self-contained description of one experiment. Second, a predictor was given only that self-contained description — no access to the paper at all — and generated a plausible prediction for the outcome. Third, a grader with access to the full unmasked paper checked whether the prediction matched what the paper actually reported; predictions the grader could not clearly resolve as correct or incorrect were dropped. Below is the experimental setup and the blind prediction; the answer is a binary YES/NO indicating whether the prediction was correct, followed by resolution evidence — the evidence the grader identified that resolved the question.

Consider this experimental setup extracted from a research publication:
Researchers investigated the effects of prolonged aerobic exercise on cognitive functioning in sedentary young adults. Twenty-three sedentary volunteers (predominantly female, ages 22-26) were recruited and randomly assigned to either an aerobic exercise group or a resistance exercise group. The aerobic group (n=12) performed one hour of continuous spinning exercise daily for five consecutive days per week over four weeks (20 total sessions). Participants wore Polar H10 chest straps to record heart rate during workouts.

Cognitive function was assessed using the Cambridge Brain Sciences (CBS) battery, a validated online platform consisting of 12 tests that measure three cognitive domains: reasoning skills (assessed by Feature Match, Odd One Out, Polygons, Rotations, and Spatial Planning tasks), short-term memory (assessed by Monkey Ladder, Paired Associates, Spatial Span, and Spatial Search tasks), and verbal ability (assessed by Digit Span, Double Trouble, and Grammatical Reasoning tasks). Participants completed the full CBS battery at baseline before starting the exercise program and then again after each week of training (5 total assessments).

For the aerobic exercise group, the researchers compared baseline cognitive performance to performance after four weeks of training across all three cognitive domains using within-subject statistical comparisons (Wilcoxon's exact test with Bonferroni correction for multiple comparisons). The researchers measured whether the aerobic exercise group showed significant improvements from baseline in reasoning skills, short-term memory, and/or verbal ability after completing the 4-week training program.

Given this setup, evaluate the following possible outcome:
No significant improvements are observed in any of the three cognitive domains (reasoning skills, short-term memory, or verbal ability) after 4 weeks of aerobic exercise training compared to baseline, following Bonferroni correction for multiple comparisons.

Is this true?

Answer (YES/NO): NO